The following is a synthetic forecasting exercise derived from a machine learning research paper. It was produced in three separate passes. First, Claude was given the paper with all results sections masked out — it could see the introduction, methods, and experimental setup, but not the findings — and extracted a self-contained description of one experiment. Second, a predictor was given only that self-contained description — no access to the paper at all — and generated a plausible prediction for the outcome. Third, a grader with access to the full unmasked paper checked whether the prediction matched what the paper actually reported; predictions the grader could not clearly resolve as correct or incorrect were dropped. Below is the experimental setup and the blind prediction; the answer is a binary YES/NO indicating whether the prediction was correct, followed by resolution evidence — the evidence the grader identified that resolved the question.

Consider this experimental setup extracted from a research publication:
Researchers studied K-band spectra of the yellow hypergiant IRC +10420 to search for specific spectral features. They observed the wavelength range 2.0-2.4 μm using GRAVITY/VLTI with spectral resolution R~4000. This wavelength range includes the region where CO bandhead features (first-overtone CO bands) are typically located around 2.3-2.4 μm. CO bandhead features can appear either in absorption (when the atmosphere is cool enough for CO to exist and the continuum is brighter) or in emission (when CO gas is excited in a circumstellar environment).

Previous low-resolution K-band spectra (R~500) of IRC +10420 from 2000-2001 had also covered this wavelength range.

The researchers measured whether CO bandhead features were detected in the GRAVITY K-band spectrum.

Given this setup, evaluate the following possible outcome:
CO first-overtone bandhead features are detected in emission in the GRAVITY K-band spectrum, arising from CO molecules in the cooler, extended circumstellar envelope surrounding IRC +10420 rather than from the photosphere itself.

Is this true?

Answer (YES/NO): NO